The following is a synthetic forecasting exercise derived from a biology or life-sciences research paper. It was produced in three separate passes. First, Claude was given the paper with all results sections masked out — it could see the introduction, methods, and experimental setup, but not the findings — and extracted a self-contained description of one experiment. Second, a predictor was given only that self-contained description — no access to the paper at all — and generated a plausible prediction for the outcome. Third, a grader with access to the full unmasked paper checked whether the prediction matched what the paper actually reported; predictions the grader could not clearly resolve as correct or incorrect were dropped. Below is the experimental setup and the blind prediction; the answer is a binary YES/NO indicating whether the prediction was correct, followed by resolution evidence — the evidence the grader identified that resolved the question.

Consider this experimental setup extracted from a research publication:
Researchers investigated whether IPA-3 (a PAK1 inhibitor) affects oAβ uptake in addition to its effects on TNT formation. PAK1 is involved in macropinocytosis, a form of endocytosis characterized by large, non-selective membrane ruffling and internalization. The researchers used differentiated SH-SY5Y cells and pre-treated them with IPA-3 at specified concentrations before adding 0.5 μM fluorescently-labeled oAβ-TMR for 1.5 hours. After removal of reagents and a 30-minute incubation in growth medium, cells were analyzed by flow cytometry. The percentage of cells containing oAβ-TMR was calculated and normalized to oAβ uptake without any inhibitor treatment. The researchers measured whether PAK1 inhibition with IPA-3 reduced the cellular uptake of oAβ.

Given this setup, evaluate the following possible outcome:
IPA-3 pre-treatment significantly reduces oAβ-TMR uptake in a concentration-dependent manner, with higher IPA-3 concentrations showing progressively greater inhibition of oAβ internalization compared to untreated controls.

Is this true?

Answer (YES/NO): NO